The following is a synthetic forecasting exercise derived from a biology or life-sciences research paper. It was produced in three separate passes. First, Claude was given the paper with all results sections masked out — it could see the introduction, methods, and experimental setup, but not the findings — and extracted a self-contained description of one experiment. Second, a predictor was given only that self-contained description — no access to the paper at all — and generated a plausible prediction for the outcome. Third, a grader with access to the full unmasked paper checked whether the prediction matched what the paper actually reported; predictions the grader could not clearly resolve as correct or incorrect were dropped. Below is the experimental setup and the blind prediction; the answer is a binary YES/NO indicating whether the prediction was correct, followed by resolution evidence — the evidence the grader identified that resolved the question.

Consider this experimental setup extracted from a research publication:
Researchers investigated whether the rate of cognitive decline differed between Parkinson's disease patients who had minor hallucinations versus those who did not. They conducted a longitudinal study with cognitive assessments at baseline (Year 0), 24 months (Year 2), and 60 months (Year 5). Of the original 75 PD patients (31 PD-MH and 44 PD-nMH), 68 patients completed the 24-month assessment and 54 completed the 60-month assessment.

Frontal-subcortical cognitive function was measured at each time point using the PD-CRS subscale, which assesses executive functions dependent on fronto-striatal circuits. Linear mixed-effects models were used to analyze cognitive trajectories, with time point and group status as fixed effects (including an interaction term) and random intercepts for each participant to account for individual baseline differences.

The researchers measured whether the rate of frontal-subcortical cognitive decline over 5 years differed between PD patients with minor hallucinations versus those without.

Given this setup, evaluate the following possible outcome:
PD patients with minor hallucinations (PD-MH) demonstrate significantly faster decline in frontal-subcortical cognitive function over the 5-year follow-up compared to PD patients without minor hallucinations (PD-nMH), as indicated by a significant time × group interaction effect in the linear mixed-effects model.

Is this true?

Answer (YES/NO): YES